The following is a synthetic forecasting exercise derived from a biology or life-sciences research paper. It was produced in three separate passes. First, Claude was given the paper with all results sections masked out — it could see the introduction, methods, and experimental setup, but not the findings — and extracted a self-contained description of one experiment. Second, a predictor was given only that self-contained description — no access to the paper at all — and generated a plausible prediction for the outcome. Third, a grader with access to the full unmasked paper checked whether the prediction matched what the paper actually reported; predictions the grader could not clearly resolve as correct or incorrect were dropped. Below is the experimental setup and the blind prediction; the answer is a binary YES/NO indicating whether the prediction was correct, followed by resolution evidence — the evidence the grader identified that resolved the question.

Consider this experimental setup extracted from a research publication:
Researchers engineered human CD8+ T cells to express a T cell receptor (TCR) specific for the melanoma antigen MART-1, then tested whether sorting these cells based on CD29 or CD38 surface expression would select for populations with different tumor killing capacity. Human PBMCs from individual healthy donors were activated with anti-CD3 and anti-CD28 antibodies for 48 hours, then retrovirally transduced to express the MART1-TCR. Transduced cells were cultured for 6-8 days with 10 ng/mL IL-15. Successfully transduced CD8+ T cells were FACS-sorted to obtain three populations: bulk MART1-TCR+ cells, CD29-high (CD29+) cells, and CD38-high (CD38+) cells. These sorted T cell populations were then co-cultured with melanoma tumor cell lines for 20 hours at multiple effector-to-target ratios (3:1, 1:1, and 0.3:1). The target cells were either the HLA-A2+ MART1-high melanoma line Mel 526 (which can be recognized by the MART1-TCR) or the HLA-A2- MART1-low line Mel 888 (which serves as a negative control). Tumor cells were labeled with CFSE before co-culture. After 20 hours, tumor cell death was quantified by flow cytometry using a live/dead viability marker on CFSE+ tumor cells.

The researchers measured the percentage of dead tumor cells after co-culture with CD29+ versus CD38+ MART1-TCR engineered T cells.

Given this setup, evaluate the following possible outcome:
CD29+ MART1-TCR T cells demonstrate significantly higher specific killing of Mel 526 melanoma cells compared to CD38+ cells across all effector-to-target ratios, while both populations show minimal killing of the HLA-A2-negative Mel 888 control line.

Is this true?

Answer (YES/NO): YES